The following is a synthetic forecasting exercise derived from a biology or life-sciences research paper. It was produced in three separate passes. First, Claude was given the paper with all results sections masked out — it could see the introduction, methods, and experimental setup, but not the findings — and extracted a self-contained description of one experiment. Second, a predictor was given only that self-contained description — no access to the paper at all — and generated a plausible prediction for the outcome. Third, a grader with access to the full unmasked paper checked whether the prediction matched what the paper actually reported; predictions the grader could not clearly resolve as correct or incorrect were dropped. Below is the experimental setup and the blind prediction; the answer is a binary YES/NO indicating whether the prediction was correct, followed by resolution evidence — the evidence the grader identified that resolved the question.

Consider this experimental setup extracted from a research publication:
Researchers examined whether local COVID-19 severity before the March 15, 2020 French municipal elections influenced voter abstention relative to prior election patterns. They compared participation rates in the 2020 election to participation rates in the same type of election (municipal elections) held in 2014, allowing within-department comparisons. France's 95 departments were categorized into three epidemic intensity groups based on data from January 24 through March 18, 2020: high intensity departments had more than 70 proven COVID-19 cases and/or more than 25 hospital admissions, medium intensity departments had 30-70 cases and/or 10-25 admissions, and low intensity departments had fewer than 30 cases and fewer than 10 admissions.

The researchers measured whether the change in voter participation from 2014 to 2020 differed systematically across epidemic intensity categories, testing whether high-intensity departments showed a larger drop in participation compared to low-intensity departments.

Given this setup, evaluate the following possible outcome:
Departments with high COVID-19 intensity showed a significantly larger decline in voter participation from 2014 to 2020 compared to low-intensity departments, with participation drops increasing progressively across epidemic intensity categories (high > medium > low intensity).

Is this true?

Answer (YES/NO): NO